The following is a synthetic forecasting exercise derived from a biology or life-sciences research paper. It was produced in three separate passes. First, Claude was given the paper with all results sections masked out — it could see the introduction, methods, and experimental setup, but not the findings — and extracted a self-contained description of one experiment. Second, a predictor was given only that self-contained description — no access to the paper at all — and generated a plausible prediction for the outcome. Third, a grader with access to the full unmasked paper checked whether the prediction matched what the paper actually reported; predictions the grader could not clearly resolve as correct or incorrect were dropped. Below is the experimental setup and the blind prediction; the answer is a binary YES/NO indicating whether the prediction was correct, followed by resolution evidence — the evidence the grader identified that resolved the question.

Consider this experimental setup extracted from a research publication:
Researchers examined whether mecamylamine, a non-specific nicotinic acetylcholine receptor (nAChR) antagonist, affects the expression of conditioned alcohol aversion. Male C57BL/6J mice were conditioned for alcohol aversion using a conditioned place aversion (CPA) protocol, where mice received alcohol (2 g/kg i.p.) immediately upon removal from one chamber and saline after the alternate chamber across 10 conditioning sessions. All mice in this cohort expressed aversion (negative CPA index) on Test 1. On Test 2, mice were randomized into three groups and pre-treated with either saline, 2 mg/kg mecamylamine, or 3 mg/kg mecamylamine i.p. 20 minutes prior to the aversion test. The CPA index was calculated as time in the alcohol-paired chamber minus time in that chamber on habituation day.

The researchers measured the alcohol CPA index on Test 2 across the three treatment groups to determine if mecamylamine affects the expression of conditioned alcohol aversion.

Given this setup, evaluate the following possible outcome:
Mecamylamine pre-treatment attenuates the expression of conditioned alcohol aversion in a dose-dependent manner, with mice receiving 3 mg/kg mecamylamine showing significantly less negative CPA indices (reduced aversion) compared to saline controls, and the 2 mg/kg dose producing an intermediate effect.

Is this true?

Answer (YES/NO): NO